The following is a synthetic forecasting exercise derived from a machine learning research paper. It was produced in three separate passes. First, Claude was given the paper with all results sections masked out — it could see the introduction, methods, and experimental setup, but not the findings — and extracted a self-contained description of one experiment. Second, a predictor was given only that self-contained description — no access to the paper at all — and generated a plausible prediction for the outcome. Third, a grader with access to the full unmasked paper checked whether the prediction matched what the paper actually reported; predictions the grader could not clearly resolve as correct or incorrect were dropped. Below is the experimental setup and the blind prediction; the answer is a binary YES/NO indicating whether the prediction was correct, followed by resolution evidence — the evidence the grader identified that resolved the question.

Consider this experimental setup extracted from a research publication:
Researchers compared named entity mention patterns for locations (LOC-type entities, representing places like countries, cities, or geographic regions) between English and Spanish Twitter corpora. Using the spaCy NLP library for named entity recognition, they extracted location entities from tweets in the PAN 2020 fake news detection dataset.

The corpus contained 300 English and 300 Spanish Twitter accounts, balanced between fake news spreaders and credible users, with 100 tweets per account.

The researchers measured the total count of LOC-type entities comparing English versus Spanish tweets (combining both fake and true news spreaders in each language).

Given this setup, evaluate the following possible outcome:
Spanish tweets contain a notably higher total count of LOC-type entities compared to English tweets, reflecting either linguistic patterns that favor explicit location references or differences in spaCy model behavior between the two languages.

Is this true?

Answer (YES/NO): YES